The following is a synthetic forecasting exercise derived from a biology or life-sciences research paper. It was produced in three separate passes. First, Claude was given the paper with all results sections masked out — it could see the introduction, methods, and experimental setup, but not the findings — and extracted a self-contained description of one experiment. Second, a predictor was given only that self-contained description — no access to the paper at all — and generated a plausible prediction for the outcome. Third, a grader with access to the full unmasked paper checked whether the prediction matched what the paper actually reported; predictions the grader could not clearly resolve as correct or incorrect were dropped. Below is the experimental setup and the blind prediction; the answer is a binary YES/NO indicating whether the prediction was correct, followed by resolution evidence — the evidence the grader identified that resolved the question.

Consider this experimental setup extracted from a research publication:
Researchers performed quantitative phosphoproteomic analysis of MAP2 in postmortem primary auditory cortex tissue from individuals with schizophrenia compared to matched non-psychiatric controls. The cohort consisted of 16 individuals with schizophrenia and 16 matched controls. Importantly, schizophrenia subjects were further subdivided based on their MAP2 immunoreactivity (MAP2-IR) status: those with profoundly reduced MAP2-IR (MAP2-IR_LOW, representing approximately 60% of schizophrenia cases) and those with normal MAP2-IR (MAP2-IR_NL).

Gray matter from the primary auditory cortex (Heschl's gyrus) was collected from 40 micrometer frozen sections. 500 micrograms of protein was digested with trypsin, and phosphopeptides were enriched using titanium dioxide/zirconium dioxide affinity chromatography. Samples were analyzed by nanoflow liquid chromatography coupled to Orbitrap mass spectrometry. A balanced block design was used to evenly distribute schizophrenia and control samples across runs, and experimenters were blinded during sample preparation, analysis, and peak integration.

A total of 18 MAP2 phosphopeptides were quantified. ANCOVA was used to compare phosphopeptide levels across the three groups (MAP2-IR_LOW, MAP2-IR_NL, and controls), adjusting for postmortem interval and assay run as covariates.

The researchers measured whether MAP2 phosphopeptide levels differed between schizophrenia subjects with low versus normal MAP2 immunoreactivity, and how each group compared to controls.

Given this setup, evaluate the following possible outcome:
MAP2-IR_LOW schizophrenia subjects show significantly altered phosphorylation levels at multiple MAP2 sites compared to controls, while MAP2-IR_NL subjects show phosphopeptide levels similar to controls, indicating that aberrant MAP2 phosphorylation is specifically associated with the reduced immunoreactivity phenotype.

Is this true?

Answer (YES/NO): YES